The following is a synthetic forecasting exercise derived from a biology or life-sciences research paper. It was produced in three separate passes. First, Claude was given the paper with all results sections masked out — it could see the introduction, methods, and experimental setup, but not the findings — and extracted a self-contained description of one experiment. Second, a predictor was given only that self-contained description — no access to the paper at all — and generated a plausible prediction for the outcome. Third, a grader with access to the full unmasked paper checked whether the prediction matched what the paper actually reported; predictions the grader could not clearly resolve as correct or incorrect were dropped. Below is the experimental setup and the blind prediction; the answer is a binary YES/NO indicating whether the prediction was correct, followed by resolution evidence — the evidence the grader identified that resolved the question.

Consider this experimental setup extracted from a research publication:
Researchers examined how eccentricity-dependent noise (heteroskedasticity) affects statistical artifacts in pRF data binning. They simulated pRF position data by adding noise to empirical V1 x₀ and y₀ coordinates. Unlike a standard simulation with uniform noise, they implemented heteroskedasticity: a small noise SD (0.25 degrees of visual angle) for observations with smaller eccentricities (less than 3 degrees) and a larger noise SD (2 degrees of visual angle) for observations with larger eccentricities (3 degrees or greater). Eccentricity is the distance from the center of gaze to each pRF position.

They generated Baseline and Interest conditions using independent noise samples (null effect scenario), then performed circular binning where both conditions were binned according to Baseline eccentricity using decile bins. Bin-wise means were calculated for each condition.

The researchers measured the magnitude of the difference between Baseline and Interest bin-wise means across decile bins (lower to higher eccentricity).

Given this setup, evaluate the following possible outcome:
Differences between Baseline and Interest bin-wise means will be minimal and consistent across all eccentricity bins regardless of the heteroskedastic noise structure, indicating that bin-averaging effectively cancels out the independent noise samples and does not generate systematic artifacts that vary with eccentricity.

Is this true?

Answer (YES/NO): NO